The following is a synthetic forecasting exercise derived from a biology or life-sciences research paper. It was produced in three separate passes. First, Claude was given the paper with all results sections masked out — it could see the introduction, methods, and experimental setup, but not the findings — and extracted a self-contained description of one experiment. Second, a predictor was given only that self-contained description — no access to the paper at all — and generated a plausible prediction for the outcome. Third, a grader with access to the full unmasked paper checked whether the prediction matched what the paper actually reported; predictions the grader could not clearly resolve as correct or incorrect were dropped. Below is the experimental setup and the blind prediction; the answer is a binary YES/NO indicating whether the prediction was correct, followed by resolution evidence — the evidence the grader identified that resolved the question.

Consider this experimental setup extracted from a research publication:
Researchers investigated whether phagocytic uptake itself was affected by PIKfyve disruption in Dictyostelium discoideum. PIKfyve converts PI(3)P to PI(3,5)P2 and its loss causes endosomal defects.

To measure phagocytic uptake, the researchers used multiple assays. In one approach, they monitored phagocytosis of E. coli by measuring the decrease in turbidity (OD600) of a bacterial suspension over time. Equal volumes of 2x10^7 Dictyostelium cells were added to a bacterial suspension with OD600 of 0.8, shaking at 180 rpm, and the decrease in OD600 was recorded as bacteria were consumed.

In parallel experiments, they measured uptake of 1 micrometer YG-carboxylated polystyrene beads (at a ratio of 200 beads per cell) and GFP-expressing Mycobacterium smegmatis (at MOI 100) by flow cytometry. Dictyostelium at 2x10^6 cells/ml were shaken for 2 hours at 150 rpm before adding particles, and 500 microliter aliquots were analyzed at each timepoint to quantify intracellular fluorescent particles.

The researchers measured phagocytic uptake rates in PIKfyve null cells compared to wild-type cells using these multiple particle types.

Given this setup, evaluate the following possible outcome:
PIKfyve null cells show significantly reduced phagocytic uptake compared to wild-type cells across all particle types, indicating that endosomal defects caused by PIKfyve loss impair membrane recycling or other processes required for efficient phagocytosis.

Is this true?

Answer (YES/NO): NO